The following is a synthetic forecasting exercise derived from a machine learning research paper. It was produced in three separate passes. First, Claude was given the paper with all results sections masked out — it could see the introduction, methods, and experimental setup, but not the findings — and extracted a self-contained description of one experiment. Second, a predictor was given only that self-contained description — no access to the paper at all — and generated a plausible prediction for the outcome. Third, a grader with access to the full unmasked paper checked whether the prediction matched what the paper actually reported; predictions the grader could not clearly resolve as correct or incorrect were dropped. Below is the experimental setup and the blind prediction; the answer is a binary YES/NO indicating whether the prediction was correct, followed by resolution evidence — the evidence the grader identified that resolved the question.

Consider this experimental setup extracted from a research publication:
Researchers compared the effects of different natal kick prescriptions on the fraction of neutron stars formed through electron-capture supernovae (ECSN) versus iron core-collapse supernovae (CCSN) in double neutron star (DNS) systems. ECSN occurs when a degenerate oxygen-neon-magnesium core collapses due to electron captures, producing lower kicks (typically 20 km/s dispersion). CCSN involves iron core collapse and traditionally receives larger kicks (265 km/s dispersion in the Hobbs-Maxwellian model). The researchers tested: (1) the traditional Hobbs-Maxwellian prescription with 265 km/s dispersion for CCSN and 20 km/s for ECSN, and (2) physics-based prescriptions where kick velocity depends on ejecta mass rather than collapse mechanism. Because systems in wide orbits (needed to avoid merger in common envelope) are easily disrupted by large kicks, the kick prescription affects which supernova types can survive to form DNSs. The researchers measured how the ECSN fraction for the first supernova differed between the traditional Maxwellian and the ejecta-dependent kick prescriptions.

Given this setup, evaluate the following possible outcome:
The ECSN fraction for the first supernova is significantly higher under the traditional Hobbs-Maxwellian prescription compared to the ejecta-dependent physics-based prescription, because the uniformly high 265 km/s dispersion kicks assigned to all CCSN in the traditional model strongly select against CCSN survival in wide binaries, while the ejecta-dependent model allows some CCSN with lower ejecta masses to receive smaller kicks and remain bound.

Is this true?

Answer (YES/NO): YES